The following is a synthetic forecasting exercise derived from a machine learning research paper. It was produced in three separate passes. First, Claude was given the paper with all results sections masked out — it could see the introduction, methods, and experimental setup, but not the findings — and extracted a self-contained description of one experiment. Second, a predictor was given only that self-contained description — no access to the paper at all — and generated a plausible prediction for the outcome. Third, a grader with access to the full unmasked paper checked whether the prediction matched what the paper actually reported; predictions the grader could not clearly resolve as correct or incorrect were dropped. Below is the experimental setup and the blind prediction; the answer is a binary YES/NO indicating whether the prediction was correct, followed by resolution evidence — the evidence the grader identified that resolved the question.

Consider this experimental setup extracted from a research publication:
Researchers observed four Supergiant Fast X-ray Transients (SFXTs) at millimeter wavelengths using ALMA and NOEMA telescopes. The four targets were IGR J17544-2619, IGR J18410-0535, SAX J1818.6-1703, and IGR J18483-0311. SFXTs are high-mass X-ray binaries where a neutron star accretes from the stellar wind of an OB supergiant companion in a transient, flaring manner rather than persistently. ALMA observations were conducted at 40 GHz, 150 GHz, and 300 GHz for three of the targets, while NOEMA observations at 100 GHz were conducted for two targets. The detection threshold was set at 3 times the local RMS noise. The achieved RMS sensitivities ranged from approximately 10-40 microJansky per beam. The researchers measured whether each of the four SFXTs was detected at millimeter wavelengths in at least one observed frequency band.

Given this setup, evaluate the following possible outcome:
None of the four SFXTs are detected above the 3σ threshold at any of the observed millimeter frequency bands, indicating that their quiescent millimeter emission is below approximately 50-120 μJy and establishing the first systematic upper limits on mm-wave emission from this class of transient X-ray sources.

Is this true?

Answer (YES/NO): NO